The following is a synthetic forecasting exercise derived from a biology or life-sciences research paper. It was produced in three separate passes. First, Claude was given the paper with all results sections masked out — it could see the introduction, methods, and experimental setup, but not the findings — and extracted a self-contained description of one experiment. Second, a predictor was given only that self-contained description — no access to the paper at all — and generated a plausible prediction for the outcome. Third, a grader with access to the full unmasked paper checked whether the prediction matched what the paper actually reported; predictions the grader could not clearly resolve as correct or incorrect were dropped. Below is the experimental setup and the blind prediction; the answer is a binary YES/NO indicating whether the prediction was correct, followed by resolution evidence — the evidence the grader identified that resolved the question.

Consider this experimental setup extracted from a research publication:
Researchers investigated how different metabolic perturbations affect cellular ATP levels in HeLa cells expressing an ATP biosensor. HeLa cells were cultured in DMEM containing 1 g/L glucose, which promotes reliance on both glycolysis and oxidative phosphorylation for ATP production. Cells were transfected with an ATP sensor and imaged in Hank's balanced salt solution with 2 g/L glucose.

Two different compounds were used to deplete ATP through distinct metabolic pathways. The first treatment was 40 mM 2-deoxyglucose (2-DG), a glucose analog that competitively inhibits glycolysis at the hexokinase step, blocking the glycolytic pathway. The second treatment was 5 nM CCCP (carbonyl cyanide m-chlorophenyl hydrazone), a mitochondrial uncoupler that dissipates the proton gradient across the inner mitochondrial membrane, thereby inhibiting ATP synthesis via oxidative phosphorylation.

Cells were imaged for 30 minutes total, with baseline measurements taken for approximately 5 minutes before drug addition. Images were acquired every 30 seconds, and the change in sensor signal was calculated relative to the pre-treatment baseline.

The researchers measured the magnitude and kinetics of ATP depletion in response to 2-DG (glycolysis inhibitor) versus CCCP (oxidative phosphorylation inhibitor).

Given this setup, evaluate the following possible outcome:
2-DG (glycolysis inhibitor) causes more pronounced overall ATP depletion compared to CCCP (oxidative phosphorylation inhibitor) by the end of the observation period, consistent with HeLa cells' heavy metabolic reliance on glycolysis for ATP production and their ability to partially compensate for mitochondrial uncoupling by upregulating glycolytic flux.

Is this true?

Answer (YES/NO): NO